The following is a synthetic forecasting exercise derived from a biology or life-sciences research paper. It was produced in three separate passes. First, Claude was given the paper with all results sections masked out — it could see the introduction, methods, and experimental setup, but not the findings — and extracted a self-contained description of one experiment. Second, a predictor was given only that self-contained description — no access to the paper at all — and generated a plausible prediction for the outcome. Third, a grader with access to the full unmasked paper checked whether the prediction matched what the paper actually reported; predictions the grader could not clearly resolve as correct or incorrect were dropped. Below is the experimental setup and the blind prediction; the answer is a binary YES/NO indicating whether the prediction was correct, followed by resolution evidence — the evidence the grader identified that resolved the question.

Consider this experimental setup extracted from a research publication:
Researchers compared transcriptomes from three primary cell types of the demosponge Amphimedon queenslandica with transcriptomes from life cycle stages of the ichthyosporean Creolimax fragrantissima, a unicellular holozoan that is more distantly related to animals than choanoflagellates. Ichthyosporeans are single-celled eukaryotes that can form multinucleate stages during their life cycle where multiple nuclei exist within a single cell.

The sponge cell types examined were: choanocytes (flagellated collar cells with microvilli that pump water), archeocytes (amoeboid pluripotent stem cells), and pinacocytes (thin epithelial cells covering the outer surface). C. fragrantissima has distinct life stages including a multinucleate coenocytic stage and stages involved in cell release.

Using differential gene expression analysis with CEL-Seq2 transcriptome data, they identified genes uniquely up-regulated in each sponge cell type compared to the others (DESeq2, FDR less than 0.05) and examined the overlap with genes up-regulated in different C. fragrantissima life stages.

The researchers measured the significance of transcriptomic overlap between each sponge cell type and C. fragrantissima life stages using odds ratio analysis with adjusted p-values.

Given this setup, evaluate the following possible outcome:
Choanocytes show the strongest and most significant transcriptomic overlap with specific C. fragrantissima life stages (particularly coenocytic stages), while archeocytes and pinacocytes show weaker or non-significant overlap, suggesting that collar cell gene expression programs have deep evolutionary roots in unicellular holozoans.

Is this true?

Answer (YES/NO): NO